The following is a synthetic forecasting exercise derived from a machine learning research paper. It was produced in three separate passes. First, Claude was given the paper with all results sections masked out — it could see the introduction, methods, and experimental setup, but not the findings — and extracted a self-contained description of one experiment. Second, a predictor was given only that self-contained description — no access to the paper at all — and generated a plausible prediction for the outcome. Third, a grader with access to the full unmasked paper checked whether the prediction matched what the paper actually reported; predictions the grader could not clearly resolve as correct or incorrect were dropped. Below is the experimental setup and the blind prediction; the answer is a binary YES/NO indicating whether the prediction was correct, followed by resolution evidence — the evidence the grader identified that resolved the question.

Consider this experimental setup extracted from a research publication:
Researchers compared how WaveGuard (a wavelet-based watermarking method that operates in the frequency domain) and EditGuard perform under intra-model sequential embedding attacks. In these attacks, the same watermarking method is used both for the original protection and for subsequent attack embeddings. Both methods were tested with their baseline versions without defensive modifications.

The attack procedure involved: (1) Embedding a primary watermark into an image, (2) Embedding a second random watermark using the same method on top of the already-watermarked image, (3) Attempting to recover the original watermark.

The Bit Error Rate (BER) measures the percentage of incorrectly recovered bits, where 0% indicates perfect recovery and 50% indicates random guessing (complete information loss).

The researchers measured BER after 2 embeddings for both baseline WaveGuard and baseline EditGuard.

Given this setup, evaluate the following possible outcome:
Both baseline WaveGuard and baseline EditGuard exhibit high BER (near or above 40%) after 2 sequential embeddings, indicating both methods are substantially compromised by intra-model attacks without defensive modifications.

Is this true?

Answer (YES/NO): NO